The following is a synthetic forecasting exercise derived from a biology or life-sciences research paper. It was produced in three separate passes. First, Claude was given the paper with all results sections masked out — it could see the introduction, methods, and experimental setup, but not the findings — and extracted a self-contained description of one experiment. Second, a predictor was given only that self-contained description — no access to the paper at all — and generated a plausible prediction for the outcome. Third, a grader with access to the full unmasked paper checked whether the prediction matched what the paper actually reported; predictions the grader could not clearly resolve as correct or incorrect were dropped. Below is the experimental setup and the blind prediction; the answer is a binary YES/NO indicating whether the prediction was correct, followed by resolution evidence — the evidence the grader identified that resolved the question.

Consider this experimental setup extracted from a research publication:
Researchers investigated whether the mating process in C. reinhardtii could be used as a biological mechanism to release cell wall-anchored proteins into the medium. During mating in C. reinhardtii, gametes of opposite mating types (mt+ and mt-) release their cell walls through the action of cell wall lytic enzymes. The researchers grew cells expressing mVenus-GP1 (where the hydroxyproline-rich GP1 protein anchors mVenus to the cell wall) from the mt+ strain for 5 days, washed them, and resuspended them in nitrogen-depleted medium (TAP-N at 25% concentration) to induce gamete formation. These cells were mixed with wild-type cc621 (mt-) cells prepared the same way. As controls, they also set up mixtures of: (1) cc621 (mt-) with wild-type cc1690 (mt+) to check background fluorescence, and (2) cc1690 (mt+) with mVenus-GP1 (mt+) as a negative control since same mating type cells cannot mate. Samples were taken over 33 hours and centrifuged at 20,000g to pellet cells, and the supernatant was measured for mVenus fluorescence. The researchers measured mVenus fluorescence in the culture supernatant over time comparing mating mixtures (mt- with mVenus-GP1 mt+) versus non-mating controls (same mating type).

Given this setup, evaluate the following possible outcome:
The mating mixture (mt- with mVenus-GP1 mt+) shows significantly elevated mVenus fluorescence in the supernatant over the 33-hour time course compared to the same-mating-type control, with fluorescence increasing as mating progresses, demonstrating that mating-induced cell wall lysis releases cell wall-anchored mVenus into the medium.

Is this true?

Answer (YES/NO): YES